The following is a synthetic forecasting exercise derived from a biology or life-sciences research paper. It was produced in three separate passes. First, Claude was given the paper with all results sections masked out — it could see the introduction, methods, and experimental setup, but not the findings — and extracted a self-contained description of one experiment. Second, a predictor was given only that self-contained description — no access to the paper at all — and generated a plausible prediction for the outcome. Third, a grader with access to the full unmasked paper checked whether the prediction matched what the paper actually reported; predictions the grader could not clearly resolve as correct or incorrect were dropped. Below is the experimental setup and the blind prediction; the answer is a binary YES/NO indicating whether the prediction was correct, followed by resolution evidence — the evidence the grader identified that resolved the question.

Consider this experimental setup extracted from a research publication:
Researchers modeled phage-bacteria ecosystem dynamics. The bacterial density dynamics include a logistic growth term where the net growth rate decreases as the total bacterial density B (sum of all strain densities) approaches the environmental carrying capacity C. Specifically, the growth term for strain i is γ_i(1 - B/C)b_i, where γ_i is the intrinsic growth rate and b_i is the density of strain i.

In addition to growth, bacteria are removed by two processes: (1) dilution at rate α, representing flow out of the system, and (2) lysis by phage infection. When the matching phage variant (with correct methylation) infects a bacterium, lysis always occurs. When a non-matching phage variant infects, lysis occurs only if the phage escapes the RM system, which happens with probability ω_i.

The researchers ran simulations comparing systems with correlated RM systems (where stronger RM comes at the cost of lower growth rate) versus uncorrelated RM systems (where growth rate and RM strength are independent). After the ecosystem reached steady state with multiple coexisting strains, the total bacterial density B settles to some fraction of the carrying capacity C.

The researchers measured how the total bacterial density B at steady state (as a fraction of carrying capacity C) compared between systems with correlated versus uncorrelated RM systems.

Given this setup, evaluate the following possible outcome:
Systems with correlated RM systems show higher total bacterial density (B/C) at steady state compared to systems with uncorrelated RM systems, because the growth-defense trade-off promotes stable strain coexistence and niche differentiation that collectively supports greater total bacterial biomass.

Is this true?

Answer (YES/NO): NO